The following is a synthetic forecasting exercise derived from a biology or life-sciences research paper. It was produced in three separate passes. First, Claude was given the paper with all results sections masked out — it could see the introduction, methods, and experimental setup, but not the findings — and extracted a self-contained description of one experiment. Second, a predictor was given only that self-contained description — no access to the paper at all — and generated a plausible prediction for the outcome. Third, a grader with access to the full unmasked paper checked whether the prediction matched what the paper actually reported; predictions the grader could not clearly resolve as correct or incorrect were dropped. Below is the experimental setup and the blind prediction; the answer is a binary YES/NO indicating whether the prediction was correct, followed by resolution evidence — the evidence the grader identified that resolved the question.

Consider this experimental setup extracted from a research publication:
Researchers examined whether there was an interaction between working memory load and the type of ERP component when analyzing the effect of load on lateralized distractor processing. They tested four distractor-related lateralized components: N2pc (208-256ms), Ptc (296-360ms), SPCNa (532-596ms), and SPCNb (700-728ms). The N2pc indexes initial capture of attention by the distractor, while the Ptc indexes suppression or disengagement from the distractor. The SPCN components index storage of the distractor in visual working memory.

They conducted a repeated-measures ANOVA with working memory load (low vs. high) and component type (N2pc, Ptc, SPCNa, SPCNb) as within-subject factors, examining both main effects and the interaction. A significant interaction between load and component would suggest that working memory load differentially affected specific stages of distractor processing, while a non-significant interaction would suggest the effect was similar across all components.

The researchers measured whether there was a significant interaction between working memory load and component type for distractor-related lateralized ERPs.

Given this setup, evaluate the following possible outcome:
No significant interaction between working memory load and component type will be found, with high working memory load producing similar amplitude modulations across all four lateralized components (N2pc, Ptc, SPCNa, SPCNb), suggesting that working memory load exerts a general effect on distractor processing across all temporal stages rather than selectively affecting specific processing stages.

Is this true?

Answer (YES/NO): YES